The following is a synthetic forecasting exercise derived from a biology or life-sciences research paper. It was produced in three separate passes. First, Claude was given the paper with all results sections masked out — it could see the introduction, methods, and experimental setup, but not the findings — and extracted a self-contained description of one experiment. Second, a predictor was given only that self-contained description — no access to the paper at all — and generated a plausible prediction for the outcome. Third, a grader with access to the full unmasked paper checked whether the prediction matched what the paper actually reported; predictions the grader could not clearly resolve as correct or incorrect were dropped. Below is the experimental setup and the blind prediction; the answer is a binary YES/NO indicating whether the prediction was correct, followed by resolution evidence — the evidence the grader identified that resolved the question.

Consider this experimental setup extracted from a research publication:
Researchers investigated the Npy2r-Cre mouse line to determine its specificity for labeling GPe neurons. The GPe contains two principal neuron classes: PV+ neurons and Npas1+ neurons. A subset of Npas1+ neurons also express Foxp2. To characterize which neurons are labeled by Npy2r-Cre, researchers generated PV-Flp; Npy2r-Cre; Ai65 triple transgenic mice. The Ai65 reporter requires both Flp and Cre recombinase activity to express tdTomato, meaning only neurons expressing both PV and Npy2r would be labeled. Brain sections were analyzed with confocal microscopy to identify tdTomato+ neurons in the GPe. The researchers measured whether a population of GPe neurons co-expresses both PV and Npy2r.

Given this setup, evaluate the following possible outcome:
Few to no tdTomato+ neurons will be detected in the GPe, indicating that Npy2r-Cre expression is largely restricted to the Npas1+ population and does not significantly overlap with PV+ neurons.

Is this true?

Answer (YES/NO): NO